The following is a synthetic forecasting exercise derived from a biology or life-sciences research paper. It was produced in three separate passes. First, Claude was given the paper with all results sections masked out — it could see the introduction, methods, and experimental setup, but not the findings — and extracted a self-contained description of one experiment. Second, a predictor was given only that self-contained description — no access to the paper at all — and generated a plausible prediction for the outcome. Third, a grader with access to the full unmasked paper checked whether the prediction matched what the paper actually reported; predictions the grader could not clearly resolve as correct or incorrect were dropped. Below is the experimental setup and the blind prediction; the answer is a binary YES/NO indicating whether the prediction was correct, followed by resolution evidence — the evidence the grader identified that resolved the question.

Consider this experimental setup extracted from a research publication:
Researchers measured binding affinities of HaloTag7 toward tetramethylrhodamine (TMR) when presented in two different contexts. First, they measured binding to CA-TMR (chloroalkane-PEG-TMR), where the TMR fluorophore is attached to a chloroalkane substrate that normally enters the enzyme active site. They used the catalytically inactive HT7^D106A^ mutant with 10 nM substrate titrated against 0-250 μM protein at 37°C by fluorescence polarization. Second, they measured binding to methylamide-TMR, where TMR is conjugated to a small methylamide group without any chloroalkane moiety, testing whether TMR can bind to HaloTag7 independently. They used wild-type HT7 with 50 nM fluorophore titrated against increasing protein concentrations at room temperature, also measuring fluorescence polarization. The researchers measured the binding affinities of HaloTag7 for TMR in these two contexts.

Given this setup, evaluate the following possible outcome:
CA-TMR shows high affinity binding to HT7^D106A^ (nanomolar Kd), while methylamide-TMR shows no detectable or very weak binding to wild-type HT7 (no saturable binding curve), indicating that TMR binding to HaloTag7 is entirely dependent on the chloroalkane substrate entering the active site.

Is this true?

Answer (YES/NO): NO